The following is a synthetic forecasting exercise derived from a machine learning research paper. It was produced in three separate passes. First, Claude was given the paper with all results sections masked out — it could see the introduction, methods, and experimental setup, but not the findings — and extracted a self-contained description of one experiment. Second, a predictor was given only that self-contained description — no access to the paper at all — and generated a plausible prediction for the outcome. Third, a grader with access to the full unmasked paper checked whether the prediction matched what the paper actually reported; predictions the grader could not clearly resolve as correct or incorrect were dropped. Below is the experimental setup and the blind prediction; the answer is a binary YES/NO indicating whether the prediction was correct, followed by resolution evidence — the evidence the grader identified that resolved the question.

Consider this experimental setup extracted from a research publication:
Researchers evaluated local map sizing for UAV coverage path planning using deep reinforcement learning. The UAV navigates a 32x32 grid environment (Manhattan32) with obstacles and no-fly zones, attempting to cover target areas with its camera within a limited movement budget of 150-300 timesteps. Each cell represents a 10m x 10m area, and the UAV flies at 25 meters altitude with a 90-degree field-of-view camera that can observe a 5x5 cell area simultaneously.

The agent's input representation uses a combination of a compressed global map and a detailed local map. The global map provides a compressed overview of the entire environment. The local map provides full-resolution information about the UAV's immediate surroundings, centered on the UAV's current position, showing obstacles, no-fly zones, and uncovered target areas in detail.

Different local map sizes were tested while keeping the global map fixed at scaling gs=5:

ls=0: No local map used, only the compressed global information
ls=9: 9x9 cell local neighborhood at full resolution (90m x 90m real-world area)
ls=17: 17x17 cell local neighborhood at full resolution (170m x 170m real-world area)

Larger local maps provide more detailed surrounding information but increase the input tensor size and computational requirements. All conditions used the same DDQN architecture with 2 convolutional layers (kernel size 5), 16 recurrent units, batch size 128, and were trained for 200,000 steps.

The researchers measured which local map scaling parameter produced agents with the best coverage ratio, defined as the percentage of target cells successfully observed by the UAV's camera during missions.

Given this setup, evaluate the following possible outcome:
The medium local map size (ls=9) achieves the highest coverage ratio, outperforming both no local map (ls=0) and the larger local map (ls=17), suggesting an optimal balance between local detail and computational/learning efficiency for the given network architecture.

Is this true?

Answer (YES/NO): NO